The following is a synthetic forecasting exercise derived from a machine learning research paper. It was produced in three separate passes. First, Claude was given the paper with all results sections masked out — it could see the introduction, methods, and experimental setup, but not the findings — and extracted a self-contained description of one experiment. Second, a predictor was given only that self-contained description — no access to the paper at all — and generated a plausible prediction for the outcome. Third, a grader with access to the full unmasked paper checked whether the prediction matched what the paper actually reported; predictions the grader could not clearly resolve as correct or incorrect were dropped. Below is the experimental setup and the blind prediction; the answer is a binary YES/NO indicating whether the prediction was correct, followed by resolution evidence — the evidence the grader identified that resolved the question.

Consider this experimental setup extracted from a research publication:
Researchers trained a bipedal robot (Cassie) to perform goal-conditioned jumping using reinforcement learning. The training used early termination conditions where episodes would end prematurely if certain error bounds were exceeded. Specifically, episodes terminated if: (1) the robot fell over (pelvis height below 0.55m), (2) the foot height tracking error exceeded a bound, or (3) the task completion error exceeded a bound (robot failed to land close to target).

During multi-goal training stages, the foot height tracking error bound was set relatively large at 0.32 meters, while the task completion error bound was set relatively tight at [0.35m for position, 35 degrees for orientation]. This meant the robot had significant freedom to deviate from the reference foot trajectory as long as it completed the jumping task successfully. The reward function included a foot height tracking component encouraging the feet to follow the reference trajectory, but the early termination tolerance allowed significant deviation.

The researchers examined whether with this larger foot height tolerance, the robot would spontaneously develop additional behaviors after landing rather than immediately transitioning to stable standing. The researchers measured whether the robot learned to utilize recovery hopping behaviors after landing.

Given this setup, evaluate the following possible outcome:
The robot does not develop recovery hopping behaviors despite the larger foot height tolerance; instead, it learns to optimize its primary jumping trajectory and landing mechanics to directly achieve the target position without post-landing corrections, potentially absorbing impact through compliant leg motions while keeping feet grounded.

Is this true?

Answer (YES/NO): NO